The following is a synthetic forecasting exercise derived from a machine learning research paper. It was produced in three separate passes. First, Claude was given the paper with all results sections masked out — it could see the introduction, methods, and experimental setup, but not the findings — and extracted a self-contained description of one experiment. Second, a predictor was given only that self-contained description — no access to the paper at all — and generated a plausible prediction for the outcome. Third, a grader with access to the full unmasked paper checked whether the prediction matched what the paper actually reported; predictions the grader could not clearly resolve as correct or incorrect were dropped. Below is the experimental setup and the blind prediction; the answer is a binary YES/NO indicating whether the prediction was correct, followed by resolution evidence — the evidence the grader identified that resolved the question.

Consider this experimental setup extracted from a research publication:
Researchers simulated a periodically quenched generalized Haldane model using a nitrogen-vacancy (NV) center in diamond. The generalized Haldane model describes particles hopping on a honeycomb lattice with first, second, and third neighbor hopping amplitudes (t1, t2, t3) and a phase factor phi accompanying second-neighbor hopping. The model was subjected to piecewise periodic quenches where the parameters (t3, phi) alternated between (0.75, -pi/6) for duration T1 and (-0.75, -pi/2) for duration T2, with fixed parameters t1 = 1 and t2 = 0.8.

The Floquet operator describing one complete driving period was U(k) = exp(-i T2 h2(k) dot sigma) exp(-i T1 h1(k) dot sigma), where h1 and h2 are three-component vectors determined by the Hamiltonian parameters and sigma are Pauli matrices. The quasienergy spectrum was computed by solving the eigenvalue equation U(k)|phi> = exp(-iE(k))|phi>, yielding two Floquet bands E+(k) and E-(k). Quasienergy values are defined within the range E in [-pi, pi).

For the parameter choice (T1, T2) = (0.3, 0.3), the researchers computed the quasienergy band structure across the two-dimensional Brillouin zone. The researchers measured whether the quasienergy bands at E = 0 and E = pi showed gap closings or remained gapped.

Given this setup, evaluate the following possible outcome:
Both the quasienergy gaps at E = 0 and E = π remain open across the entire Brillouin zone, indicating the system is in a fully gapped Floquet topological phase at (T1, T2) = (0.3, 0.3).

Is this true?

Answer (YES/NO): YES